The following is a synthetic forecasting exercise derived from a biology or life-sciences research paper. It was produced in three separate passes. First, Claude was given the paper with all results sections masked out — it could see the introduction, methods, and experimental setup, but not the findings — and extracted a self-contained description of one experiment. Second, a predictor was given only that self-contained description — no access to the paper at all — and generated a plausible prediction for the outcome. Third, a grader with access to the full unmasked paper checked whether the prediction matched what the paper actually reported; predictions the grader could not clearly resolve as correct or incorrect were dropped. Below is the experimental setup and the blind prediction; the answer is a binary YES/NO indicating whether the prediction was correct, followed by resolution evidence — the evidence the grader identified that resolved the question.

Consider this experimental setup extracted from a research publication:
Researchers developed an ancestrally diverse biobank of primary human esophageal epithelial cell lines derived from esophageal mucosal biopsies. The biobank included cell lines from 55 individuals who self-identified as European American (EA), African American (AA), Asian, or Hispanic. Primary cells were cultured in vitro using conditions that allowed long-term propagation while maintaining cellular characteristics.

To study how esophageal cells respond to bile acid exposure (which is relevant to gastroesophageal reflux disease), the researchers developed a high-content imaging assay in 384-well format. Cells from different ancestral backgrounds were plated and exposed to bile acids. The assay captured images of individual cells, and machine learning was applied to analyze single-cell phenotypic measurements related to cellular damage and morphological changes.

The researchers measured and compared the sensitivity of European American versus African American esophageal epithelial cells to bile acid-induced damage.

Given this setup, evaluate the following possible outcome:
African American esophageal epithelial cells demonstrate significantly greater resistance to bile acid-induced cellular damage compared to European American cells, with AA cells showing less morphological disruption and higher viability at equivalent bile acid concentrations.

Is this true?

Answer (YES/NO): YES